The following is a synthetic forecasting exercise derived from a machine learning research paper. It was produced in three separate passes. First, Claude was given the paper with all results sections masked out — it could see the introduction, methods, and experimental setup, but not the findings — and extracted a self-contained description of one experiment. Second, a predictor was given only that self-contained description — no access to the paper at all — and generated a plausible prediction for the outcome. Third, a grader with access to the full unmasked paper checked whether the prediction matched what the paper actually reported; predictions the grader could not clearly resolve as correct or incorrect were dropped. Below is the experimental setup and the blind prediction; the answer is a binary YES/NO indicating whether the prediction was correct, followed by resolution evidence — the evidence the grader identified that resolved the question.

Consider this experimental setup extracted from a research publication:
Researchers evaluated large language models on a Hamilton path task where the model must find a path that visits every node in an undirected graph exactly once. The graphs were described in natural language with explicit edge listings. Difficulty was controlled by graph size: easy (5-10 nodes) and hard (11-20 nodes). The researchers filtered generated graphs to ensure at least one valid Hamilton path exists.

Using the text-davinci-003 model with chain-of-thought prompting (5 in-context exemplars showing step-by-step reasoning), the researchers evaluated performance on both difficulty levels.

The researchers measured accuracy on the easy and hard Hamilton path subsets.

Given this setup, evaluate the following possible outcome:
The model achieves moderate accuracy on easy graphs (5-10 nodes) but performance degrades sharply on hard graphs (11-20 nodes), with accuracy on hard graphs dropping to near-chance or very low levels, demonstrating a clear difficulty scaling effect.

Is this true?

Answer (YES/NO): YES